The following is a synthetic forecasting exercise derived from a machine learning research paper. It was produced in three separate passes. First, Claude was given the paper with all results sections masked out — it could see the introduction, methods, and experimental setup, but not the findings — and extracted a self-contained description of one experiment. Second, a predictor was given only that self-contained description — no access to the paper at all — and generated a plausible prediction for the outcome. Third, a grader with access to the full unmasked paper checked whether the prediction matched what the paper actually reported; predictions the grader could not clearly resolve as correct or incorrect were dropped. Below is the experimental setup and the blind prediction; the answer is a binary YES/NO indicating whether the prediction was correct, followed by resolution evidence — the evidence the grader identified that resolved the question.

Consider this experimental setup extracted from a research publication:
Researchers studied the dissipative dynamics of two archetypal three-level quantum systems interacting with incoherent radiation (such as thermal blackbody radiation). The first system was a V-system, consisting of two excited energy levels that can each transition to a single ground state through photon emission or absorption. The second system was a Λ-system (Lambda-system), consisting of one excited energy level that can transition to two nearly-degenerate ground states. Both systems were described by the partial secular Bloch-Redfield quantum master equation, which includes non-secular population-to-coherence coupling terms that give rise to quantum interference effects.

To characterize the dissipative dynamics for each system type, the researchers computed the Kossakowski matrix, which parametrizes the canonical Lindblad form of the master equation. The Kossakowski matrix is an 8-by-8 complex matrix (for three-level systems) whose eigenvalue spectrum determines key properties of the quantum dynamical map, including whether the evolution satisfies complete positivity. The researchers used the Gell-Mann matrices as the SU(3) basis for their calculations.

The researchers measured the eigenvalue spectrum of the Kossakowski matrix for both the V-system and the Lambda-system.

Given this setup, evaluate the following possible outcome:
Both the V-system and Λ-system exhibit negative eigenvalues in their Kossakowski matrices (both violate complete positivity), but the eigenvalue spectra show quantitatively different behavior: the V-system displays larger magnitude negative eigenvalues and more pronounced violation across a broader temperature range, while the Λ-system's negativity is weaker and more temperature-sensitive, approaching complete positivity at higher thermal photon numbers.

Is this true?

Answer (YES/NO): NO